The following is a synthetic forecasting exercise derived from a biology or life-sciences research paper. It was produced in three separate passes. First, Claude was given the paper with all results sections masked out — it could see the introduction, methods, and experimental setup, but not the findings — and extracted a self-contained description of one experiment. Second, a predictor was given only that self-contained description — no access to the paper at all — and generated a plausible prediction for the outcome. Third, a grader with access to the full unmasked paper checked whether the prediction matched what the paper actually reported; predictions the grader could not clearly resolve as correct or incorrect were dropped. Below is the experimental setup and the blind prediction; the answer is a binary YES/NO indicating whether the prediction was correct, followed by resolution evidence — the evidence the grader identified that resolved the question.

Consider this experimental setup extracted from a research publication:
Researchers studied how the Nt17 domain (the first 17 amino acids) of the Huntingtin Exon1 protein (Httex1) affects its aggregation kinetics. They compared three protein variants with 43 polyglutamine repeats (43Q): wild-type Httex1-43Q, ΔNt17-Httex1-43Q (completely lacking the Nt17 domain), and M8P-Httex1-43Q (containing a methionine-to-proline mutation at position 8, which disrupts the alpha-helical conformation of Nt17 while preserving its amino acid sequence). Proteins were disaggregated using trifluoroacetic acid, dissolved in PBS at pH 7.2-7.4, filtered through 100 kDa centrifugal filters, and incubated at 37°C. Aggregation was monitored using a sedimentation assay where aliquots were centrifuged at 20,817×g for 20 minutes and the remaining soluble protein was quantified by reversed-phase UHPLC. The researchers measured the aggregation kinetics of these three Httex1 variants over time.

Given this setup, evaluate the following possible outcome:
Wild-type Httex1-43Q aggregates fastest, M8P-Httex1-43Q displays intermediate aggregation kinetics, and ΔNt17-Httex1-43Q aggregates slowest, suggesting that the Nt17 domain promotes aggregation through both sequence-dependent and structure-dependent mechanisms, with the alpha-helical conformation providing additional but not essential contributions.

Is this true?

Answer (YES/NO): NO